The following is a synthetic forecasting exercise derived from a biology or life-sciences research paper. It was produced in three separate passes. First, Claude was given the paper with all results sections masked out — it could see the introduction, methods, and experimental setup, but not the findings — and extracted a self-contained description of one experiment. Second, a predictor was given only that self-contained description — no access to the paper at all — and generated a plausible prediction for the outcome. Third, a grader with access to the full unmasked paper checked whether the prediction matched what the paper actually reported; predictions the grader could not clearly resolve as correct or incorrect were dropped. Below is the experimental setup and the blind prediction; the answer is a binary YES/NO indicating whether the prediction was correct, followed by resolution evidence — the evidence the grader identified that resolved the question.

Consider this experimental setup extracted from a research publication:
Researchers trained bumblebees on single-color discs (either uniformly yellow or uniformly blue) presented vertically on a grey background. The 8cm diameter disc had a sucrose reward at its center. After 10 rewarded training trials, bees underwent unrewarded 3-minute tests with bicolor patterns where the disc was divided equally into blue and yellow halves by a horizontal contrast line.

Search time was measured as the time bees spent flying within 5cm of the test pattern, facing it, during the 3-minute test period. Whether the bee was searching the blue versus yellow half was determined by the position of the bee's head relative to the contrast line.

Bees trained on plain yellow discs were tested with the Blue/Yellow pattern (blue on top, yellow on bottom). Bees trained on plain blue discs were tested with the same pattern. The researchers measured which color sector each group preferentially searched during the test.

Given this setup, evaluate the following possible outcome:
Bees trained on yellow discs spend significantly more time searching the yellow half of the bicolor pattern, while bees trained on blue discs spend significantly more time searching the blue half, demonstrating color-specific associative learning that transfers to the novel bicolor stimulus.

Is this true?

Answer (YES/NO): YES